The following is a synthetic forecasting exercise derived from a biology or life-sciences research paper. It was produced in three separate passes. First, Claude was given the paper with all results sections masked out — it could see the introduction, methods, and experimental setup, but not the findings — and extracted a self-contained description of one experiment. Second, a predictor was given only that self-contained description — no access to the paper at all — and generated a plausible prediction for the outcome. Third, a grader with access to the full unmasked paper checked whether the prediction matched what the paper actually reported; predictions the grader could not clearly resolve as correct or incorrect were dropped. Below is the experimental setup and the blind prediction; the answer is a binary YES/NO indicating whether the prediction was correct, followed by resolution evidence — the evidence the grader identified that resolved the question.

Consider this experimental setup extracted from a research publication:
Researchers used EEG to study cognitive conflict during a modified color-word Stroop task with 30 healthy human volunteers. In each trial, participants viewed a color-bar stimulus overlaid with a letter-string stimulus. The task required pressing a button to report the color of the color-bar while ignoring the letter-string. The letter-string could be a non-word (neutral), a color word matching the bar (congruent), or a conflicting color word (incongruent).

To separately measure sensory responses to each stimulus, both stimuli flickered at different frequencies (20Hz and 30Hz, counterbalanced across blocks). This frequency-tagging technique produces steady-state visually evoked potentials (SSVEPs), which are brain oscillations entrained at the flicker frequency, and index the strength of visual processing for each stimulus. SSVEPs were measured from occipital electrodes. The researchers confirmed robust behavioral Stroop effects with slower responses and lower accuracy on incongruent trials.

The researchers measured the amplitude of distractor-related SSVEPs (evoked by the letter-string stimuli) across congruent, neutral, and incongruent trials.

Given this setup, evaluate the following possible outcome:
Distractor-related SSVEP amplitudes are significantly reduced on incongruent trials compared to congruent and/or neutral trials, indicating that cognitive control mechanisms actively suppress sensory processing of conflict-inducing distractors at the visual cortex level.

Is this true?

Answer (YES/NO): NO